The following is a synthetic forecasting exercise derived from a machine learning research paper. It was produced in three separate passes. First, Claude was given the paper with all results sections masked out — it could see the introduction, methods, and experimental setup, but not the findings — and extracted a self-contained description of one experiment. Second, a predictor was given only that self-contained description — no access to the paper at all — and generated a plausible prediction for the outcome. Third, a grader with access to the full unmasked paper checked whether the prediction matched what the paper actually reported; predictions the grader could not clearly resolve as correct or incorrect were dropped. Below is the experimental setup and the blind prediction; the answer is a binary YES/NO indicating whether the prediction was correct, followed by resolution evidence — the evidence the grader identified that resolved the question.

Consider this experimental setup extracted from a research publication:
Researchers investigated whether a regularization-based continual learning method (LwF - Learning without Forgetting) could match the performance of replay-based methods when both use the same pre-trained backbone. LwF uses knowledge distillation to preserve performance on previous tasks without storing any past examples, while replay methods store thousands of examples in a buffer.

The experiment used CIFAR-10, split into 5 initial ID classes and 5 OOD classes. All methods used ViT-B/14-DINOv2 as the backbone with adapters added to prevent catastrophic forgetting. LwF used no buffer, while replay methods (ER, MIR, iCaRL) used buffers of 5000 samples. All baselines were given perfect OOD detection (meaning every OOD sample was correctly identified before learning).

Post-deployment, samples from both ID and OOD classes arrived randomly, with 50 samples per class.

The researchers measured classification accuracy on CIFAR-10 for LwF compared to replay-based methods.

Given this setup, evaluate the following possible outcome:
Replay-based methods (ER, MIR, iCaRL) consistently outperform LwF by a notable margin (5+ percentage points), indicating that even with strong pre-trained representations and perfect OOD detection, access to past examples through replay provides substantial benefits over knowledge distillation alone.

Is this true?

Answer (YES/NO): YES